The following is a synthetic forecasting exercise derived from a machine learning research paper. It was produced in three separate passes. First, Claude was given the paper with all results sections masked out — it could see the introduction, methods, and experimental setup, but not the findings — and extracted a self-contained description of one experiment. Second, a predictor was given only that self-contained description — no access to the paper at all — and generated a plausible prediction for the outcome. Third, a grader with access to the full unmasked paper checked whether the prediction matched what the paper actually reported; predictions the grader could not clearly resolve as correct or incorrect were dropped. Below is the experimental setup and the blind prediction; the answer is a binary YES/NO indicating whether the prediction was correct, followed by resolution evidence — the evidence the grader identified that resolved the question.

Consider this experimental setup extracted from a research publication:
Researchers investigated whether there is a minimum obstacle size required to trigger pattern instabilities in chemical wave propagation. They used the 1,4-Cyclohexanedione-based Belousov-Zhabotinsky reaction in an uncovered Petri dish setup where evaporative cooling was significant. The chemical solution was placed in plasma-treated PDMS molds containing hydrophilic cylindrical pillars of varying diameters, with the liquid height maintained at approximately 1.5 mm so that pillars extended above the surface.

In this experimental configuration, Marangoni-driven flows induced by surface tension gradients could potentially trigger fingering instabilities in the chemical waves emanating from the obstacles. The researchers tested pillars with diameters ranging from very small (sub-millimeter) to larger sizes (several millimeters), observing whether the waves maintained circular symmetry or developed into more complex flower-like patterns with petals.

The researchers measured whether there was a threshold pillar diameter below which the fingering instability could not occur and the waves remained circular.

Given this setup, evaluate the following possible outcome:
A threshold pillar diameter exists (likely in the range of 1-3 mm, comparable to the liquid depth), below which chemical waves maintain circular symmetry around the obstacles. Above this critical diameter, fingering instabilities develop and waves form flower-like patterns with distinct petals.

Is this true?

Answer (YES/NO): NO